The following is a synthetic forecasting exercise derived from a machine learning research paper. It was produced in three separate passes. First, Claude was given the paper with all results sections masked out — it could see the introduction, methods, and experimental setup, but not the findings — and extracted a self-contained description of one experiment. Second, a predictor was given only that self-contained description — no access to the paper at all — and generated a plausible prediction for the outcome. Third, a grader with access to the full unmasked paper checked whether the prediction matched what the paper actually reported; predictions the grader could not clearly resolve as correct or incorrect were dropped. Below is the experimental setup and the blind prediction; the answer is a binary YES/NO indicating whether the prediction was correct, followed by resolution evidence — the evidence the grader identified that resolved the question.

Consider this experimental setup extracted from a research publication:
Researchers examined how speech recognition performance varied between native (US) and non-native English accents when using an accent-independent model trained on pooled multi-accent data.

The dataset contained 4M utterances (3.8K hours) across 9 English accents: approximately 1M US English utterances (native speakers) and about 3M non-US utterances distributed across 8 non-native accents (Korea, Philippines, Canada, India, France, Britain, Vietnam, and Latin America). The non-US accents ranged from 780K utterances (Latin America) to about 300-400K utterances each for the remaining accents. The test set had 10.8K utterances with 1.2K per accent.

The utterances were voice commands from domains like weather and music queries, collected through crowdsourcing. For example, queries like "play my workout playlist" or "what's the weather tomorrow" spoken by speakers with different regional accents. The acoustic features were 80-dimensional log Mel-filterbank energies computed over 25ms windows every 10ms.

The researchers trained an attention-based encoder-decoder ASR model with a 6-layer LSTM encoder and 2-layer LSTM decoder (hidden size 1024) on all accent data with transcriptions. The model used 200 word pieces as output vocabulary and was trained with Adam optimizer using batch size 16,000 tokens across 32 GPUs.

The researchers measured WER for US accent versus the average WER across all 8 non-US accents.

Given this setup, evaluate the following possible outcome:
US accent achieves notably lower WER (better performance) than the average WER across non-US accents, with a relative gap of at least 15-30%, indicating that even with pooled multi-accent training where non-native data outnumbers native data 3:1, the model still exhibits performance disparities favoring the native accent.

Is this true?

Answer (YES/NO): YES